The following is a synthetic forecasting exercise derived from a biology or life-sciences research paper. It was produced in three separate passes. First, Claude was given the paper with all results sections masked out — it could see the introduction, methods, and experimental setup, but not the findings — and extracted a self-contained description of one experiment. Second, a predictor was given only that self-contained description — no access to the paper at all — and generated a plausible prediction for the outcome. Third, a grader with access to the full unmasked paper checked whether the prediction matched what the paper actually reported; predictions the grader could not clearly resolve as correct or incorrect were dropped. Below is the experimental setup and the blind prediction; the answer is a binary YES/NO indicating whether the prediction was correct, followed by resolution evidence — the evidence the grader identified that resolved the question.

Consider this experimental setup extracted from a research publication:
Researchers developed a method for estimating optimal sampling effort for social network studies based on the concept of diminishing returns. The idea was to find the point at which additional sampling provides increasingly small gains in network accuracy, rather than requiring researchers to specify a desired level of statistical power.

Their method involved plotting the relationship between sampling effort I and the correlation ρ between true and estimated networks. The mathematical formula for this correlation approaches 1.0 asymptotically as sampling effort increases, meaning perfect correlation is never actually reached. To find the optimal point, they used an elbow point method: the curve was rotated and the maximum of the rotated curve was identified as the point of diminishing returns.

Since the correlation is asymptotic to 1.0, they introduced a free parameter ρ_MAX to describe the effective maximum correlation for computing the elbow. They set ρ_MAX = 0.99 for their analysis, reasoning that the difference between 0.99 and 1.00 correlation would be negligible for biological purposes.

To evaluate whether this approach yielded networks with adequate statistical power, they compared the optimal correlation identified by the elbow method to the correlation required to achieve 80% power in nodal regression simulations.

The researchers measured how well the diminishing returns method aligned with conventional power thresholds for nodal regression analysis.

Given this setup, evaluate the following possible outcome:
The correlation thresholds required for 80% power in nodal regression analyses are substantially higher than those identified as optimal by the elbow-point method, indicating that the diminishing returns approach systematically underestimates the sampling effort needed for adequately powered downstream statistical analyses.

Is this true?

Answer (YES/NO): NO